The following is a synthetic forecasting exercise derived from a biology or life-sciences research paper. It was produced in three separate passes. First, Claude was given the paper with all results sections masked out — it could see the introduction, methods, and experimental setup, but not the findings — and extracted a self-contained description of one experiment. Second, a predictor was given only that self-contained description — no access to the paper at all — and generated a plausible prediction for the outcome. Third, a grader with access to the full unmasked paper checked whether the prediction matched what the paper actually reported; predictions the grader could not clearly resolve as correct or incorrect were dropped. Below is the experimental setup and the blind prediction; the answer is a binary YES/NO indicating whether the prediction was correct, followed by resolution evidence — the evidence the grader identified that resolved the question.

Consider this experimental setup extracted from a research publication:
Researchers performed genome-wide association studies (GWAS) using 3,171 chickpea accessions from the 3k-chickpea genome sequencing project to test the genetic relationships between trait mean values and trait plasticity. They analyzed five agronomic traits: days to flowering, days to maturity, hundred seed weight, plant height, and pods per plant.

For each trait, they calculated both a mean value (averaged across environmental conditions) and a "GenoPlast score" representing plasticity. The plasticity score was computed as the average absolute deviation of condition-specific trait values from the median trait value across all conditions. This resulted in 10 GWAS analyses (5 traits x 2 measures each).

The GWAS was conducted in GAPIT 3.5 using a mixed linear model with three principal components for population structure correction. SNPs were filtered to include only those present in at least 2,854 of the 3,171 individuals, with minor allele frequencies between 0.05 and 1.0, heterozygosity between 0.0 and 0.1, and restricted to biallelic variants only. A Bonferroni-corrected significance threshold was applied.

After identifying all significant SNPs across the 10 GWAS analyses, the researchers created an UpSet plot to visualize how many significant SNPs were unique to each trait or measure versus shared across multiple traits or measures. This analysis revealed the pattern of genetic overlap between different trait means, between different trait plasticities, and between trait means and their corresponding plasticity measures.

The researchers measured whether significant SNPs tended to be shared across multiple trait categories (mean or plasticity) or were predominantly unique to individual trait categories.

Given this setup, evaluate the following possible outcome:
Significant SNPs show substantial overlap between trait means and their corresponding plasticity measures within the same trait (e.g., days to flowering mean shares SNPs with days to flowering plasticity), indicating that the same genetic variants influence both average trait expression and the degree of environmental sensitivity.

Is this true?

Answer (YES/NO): NO